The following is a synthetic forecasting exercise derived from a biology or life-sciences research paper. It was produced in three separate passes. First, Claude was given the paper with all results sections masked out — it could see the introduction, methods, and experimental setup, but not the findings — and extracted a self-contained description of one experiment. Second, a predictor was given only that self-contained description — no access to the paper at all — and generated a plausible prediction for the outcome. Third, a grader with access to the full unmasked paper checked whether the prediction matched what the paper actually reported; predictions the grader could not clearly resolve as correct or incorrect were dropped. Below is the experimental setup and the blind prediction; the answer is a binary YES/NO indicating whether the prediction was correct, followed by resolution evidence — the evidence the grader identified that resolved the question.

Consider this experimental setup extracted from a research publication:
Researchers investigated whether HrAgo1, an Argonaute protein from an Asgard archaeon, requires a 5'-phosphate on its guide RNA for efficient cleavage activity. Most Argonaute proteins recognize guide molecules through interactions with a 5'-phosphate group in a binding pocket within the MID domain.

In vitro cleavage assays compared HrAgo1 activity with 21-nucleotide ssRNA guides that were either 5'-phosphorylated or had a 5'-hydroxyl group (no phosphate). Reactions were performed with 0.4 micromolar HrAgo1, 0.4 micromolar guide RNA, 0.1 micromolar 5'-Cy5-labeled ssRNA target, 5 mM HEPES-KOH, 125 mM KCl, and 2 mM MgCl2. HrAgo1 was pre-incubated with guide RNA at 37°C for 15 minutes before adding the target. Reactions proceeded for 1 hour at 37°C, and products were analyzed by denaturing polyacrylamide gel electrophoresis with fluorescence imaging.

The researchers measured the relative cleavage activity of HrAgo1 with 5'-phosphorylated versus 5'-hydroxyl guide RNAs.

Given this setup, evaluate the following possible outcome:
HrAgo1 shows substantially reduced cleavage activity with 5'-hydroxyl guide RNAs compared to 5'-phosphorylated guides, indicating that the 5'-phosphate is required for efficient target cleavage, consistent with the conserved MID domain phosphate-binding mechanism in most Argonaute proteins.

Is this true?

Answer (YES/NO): YES